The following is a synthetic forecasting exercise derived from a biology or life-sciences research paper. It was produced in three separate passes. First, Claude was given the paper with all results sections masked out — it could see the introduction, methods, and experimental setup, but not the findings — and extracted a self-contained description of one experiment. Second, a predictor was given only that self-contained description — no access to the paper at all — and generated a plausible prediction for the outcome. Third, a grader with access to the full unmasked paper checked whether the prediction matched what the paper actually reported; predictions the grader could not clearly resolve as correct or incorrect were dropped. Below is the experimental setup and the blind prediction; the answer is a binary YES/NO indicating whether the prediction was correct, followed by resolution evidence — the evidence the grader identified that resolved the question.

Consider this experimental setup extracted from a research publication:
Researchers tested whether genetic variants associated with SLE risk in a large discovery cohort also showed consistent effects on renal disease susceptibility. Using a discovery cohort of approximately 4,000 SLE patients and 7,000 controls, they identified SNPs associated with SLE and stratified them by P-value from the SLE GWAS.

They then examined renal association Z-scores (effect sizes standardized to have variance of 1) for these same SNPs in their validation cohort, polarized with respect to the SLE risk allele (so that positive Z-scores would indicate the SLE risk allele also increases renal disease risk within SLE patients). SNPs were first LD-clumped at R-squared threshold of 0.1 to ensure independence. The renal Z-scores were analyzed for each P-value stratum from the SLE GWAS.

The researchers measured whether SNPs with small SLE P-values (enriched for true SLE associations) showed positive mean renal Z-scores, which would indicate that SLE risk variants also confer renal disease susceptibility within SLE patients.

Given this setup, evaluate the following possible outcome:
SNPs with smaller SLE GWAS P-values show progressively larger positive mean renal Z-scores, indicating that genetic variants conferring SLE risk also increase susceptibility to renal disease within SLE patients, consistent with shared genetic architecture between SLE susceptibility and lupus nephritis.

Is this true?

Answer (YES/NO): NO